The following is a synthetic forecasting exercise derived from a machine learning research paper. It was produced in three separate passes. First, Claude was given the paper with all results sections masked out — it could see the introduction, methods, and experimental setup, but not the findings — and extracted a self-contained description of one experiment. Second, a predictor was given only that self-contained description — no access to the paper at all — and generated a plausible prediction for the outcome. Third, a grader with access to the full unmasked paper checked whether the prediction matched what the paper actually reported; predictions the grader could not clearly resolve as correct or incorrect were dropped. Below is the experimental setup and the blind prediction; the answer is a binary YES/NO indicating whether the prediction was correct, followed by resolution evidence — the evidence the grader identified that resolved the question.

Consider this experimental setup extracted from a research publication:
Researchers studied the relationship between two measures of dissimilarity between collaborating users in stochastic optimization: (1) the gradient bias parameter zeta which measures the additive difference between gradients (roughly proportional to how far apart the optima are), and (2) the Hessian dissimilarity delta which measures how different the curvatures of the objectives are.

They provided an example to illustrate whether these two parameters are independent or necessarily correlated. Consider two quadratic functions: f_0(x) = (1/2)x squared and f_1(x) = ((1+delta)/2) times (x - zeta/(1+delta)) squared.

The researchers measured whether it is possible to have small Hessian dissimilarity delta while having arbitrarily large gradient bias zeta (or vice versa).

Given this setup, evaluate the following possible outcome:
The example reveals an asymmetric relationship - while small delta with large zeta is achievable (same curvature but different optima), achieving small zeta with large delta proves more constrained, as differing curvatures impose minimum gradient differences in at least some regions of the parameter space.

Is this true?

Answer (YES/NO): NO